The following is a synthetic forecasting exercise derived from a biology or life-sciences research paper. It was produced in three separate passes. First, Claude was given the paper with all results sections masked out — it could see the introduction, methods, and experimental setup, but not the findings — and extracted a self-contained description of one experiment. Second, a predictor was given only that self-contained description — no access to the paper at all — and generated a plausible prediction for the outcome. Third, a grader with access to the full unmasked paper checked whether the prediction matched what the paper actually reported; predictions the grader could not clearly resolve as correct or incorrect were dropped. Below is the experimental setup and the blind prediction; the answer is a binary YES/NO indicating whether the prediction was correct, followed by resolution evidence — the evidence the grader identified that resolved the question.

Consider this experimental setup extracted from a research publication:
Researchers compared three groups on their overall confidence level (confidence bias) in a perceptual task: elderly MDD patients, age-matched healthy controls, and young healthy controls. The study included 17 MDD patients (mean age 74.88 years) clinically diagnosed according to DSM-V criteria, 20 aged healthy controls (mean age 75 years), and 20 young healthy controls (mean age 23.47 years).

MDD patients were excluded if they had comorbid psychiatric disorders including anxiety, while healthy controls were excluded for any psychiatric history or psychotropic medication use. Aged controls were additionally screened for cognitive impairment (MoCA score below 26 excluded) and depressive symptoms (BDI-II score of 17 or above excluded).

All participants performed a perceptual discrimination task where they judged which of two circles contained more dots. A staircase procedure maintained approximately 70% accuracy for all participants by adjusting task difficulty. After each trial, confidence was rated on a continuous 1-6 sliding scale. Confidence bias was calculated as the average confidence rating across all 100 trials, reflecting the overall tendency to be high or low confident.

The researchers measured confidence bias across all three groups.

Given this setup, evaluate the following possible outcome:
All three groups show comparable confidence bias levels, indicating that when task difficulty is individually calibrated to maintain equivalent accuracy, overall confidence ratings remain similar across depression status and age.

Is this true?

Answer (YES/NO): NO